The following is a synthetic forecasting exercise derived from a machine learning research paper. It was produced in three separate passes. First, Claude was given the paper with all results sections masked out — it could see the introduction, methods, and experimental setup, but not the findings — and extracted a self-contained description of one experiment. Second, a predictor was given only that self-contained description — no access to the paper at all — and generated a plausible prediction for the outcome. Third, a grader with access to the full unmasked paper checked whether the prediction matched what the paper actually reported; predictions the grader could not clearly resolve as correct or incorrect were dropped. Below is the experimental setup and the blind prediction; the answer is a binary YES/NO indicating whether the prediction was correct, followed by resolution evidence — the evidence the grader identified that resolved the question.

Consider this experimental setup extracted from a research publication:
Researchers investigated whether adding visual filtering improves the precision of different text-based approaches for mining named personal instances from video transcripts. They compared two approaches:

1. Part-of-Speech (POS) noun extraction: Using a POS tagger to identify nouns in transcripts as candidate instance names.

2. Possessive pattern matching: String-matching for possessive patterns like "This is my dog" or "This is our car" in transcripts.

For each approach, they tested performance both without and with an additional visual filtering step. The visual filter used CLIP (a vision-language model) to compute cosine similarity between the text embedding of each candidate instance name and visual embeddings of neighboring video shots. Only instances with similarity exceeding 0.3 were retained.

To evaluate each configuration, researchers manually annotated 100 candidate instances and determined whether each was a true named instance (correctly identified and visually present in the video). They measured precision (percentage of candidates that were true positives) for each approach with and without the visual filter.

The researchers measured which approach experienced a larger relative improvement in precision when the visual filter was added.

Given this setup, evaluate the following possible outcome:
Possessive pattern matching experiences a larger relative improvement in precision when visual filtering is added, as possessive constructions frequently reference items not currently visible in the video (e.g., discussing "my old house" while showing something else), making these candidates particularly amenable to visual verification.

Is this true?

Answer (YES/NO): NO